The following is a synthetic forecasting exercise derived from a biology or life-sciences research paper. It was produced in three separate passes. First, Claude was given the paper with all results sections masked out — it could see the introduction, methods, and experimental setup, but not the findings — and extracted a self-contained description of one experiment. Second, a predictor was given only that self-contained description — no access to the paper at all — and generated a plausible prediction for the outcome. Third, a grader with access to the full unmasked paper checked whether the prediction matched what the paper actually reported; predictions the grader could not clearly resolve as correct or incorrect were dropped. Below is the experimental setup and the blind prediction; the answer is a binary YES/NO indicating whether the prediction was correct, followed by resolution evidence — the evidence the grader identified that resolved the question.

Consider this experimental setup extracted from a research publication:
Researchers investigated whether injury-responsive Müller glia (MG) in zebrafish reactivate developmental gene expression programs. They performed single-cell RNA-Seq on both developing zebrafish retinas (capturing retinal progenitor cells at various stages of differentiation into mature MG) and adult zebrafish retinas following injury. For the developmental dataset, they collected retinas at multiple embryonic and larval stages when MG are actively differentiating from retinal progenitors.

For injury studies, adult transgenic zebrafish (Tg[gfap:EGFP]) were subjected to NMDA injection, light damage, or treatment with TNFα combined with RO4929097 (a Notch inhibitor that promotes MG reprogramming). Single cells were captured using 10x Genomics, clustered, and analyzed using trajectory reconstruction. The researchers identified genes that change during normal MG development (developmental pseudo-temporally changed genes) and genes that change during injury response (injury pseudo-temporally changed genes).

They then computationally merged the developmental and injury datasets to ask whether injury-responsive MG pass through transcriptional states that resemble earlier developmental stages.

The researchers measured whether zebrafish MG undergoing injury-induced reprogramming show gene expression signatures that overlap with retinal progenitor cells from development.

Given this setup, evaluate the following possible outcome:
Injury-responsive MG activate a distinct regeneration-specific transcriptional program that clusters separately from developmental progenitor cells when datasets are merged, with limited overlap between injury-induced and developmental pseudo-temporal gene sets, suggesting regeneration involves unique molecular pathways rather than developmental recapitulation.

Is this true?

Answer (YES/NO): NO